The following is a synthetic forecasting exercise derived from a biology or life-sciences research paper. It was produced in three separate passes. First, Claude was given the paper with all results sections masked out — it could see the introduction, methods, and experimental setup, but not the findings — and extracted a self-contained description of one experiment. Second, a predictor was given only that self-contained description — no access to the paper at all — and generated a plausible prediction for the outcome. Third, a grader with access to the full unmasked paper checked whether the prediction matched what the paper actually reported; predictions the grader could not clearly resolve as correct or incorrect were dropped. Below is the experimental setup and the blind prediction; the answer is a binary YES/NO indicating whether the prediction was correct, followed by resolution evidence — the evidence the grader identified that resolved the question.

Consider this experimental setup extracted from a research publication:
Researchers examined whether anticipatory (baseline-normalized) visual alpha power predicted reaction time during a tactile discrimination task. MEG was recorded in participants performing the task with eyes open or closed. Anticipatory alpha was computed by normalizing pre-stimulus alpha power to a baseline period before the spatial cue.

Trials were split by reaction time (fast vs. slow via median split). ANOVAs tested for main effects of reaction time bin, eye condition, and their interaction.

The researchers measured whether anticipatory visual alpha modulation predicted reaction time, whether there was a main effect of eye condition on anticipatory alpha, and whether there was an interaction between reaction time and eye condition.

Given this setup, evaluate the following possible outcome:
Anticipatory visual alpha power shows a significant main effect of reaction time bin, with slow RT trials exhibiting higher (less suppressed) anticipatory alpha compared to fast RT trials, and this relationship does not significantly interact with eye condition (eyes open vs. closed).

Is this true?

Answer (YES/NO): NO